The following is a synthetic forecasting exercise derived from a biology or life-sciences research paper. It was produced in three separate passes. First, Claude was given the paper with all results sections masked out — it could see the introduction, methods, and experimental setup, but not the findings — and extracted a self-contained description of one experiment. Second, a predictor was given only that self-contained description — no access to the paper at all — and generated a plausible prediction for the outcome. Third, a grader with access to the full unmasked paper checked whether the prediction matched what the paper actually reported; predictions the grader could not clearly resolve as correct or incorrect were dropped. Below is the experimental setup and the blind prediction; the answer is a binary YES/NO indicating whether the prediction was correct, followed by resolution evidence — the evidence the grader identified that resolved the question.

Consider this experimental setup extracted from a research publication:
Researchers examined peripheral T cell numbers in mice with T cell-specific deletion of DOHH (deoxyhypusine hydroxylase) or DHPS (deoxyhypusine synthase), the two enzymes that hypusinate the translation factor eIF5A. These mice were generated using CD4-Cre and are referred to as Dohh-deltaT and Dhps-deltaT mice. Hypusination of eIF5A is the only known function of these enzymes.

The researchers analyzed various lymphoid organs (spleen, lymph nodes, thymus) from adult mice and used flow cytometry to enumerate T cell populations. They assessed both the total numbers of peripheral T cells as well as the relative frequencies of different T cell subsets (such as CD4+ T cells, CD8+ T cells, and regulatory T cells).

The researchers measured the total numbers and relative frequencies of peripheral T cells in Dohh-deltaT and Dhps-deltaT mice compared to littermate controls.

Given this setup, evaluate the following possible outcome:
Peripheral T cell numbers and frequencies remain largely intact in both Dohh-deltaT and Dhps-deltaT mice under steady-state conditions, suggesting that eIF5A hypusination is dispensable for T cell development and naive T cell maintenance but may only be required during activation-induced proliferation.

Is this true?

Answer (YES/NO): NO